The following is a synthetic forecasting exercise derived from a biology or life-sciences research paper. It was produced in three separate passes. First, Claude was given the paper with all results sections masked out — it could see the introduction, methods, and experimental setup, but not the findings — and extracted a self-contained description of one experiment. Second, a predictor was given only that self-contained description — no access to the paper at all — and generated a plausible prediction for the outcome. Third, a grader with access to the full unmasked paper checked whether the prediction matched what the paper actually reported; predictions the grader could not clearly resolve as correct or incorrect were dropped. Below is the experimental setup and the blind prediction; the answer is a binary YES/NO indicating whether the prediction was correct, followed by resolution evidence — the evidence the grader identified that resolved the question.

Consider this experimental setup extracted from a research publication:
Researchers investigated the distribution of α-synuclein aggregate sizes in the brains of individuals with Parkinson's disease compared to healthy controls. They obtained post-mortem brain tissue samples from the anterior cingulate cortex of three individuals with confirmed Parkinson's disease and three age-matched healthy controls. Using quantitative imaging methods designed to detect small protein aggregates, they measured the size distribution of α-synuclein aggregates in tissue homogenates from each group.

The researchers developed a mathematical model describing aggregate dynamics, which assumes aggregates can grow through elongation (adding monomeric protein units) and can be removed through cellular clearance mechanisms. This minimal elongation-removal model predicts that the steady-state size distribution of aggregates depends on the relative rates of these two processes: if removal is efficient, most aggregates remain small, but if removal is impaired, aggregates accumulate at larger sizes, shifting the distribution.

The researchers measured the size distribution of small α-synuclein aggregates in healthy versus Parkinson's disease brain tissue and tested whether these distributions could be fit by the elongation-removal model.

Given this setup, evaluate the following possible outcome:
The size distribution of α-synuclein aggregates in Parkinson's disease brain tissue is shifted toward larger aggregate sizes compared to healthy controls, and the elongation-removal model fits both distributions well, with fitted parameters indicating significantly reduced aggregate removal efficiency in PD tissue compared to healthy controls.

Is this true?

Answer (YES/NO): YES